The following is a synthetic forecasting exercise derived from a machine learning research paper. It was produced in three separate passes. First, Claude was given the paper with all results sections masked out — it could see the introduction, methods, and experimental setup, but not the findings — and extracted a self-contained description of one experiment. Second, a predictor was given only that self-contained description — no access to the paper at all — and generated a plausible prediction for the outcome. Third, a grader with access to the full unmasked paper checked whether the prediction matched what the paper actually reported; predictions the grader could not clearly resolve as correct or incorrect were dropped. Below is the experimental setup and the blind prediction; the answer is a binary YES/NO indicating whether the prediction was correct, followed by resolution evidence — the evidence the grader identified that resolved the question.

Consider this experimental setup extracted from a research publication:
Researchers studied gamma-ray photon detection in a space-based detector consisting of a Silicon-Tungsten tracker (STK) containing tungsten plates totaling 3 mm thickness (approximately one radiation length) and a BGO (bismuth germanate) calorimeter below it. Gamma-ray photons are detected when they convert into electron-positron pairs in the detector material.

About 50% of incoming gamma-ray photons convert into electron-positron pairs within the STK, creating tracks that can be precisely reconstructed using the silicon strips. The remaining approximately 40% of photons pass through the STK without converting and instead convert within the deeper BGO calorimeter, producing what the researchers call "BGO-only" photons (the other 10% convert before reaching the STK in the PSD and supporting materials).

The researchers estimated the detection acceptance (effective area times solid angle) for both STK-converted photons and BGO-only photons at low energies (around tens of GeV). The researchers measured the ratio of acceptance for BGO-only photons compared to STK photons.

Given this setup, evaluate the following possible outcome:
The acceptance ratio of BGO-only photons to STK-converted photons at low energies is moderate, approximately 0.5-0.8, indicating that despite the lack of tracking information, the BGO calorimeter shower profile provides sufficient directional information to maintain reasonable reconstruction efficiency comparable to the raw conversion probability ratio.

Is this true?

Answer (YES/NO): NO